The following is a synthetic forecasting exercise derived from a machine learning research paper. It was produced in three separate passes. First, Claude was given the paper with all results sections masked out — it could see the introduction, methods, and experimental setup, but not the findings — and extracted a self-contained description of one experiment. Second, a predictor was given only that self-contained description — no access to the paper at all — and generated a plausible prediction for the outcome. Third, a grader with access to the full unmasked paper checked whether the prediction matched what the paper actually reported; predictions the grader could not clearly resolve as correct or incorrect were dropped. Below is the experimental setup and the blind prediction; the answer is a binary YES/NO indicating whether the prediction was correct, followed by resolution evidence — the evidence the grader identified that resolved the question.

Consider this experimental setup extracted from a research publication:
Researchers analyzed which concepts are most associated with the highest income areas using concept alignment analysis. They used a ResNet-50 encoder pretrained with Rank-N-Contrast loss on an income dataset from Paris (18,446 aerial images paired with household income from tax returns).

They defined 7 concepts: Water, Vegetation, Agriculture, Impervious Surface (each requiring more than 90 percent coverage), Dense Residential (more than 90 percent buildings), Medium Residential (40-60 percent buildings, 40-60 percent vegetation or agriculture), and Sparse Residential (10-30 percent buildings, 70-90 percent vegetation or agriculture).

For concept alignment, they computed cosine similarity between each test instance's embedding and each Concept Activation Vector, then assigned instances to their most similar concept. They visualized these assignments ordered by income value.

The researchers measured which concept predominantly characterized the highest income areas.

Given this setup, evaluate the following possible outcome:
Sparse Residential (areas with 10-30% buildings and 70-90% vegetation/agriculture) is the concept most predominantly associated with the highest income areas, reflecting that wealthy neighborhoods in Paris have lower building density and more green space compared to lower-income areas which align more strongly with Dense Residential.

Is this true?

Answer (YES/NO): NO